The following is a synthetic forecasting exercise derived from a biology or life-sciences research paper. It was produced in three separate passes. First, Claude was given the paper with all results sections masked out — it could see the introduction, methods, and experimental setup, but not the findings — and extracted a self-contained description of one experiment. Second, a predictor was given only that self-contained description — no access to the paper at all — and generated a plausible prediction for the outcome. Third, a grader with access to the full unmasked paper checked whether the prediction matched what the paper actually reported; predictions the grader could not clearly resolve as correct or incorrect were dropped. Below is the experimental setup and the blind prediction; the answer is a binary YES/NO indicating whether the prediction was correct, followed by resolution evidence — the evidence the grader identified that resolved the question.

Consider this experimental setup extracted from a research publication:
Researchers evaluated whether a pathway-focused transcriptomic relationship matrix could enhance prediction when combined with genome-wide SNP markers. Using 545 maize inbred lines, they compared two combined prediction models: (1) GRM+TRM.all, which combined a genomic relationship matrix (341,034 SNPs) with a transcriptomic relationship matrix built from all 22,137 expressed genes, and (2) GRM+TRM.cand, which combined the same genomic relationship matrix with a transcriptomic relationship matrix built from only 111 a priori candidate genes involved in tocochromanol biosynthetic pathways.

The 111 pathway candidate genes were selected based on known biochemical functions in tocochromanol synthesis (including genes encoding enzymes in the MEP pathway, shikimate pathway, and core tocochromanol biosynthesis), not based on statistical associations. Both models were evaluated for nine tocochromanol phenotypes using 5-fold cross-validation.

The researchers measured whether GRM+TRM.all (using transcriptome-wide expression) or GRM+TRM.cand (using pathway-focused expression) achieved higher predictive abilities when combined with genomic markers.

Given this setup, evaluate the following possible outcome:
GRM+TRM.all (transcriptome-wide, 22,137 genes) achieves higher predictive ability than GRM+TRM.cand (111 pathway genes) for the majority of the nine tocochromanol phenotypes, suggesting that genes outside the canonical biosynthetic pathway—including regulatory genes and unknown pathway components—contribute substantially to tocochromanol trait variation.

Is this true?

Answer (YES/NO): NO